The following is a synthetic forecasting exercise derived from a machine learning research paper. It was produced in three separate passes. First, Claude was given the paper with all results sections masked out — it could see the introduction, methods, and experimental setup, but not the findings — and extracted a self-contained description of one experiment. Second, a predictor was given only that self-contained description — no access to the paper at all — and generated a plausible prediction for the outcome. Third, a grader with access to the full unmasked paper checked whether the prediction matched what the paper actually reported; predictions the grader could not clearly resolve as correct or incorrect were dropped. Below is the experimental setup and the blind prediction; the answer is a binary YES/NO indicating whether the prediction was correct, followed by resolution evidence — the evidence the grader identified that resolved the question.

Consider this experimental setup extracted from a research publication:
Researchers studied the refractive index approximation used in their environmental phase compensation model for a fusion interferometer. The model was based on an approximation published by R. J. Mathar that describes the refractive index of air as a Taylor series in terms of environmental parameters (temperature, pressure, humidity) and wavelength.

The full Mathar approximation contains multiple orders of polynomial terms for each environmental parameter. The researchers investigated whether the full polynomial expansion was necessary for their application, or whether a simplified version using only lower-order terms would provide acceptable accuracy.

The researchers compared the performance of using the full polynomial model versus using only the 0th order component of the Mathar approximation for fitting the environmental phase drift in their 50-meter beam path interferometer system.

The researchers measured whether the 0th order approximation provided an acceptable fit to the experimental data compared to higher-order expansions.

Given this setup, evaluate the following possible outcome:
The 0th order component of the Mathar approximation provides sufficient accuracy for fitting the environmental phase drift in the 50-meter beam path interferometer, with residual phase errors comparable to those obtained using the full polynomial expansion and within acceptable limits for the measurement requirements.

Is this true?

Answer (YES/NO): YES